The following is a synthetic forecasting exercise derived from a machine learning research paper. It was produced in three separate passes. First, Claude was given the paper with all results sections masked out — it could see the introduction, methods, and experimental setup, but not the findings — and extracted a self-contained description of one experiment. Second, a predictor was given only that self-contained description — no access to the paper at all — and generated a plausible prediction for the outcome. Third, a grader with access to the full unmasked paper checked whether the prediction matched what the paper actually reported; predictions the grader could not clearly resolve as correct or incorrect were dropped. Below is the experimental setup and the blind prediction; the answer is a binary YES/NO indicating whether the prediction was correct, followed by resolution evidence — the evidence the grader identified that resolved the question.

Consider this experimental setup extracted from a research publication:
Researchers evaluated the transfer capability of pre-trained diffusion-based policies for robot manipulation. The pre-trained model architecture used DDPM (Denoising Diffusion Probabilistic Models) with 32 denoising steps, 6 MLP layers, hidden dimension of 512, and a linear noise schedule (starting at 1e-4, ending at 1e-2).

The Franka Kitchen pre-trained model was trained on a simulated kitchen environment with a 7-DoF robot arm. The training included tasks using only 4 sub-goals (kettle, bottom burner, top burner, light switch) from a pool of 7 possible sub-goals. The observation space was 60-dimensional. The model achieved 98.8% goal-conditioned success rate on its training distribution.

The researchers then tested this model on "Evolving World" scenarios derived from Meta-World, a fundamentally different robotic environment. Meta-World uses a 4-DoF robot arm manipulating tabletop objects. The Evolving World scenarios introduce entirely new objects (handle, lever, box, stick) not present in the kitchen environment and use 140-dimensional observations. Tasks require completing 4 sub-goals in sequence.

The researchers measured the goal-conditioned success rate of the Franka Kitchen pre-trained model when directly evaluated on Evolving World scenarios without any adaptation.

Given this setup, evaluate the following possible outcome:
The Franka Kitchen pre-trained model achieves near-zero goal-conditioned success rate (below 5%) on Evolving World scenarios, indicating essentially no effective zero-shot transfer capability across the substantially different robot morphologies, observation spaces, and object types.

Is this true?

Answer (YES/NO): NO